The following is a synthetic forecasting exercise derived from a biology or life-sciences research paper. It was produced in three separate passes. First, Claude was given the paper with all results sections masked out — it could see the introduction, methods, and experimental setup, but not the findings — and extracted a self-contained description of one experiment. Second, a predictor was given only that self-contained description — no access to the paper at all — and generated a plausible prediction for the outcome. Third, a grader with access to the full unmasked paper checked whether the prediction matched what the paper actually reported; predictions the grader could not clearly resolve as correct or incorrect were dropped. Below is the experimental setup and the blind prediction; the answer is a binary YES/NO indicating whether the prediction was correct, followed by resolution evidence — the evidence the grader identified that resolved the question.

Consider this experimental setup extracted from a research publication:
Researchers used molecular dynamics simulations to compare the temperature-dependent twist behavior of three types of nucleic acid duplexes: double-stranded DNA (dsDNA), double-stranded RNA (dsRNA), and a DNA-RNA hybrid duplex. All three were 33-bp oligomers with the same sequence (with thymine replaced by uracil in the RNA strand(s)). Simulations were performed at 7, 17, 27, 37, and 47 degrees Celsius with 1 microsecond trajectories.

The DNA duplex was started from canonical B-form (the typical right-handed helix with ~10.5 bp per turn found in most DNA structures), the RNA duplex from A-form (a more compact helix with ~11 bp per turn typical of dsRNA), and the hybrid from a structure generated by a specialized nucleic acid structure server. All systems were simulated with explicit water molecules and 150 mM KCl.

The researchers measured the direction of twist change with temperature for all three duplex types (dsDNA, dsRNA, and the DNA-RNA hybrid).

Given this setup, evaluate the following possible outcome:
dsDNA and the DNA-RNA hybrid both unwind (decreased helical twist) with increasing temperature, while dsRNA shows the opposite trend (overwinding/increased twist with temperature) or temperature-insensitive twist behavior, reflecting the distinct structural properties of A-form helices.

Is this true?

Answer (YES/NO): NO